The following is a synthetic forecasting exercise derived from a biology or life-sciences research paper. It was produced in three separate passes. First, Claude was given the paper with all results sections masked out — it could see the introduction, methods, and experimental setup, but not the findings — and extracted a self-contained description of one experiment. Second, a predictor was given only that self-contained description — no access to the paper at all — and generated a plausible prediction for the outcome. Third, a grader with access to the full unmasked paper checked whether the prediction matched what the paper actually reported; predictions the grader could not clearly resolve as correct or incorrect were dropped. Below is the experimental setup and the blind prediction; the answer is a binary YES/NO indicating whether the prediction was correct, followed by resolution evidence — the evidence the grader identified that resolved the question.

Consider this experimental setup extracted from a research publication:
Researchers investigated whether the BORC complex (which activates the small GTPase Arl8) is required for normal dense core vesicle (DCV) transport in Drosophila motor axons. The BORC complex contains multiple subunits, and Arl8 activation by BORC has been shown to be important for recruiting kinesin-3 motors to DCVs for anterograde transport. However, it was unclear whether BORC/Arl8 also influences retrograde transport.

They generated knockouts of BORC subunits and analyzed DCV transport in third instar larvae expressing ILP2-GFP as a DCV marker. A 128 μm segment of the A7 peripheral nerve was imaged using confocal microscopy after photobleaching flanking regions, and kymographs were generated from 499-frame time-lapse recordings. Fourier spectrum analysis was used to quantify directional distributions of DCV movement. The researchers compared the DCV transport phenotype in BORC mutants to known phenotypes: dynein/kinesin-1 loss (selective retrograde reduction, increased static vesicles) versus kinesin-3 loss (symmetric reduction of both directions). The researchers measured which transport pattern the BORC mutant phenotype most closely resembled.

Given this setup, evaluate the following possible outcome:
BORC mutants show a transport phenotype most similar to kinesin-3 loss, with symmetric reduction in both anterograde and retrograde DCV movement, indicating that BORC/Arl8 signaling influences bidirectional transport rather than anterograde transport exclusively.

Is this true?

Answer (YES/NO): NO